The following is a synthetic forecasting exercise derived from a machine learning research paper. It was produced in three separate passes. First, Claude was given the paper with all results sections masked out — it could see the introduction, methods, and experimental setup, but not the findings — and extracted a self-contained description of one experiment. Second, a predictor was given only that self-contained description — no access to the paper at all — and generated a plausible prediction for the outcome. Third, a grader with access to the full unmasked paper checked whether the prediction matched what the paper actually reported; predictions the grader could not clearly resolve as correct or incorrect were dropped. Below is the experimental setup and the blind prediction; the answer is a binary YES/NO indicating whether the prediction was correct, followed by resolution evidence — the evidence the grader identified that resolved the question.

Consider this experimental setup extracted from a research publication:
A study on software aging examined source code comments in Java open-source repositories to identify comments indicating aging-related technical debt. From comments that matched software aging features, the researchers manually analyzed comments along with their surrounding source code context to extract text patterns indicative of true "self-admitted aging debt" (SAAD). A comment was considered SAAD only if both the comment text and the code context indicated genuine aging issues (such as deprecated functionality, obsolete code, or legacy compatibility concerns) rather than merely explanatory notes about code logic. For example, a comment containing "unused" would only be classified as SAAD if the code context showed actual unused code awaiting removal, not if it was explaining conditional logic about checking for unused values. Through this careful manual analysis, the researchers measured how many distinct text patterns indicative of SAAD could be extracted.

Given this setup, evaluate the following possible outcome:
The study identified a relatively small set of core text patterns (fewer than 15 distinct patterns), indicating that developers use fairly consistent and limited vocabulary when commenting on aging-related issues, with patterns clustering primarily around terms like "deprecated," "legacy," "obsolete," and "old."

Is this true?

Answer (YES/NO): NO